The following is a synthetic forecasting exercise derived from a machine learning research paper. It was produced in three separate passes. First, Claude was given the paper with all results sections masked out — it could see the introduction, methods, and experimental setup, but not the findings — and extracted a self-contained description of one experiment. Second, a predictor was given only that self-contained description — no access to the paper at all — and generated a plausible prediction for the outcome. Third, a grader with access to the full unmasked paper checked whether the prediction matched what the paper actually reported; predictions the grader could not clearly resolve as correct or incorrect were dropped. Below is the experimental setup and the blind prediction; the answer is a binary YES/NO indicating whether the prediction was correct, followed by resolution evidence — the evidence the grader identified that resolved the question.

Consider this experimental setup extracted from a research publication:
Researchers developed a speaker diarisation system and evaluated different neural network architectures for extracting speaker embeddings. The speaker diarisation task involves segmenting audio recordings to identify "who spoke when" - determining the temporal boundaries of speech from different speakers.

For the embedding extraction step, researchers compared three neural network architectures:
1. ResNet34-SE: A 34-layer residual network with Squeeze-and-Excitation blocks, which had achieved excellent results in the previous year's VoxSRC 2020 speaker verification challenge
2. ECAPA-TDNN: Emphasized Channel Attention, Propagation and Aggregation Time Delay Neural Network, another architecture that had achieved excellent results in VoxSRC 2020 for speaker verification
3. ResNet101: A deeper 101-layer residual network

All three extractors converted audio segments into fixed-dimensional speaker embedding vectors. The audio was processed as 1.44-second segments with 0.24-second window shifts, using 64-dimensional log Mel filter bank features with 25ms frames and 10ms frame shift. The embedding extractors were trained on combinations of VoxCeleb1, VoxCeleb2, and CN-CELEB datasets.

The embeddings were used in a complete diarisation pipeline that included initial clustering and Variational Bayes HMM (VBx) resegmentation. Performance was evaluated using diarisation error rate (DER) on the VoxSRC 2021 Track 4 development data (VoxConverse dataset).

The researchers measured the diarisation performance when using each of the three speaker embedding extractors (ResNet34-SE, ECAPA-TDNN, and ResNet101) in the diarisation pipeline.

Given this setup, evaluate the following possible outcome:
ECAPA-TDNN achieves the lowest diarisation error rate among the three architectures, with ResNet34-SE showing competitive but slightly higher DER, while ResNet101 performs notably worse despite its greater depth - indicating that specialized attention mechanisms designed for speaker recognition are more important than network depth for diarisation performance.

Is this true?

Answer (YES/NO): NO